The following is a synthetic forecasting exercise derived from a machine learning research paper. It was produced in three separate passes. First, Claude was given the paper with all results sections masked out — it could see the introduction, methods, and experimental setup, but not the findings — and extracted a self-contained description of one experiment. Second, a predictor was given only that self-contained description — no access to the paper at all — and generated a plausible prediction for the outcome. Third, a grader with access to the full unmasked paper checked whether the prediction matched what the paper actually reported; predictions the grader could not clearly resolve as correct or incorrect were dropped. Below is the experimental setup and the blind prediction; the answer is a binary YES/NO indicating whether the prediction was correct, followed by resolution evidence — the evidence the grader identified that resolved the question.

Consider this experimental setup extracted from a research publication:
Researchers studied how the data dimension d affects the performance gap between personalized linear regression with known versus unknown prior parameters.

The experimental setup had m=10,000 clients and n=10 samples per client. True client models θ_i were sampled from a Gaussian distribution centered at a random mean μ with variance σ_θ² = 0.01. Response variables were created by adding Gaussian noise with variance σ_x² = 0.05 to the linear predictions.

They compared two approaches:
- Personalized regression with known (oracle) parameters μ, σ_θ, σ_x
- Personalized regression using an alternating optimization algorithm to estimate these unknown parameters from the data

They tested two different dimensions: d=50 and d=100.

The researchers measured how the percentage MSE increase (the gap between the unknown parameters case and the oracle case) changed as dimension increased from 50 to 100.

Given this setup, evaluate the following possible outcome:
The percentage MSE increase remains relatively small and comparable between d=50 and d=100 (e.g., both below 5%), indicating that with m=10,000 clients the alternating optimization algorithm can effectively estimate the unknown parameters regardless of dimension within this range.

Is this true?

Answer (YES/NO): NO